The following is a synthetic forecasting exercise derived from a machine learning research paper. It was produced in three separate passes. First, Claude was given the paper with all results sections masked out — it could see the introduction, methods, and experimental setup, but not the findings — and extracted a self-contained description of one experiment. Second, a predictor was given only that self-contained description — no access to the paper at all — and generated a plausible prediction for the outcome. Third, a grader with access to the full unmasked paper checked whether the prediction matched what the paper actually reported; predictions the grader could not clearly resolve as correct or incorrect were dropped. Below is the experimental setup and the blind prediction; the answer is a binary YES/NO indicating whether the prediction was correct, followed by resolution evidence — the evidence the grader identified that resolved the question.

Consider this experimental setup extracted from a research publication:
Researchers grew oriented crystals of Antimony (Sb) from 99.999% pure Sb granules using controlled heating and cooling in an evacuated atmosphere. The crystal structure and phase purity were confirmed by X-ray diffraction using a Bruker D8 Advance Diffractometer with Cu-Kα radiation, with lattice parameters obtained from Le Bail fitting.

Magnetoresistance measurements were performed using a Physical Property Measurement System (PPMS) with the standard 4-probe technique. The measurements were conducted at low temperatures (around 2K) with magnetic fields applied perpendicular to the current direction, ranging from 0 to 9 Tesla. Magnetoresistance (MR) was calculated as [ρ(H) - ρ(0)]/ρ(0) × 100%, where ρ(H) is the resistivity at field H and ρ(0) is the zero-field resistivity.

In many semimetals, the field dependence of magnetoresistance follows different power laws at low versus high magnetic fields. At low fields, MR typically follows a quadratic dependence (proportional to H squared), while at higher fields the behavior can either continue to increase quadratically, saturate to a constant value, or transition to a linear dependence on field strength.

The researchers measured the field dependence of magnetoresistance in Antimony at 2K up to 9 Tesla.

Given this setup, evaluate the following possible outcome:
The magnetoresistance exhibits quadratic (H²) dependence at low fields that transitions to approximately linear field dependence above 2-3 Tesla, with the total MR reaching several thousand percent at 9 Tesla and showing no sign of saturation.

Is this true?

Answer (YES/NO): NO